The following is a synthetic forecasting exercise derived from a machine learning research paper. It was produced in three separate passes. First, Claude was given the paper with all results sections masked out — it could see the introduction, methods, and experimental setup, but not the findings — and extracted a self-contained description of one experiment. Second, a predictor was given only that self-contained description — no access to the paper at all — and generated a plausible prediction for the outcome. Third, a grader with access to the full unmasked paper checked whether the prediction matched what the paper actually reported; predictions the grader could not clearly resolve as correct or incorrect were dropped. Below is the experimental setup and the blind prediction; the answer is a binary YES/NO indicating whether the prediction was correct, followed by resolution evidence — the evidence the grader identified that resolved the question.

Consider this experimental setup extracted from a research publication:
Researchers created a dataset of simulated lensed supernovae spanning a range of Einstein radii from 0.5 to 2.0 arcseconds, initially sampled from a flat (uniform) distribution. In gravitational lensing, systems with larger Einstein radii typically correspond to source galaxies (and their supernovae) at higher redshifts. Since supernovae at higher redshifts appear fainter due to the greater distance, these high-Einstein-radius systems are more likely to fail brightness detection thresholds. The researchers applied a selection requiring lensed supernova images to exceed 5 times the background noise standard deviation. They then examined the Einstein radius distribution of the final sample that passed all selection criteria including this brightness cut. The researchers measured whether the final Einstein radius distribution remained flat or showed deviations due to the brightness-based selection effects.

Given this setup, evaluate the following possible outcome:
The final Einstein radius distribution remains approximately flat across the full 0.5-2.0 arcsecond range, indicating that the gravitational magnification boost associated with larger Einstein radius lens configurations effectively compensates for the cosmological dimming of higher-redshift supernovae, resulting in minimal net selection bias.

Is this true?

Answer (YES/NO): NO